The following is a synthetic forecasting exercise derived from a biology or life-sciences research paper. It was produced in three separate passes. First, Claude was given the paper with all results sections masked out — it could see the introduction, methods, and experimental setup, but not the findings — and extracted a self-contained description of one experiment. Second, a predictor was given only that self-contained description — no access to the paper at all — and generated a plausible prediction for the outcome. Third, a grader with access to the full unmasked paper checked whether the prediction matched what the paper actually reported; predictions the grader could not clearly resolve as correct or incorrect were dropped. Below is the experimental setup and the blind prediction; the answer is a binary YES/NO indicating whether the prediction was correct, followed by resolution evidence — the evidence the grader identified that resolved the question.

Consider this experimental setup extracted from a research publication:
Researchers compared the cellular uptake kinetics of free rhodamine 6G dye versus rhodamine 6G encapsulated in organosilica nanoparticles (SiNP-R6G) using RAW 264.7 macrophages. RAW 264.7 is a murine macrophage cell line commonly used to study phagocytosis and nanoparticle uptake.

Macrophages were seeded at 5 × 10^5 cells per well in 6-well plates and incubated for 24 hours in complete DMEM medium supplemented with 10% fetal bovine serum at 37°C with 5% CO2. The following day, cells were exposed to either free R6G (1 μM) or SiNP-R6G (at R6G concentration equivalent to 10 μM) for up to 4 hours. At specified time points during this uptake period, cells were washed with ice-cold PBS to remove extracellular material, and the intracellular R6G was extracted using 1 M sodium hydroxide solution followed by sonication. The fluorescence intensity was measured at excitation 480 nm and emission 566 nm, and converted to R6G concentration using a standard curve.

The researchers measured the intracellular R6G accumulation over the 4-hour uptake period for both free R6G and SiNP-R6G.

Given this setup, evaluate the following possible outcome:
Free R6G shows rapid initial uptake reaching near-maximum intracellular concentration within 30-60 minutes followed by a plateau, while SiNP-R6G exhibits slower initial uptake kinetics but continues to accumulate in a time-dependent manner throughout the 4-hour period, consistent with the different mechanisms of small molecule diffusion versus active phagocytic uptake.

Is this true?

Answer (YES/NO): YES